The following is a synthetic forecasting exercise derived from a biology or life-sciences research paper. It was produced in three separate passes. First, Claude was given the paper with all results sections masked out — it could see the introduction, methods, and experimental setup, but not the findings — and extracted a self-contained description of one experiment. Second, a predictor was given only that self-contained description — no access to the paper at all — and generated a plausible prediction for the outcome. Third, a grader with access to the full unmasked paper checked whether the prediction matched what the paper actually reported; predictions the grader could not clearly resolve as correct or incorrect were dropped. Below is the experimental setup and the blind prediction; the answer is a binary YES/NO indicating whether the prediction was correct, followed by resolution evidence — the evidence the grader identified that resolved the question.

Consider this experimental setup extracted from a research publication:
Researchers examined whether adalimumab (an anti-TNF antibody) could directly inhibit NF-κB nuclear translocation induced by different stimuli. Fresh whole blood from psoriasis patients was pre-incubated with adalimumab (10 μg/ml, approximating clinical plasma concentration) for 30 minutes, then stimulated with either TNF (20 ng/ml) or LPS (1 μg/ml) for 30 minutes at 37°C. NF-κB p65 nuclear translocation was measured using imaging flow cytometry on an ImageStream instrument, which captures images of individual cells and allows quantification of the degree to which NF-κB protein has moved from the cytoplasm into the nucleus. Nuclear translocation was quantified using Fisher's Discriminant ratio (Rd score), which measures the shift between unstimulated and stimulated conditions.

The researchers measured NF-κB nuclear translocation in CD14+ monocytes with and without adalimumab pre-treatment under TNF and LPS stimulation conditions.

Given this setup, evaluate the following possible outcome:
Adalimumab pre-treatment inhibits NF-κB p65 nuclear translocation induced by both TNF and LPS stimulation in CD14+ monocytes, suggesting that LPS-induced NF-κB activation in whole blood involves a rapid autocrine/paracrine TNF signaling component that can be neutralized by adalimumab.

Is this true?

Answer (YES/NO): NO